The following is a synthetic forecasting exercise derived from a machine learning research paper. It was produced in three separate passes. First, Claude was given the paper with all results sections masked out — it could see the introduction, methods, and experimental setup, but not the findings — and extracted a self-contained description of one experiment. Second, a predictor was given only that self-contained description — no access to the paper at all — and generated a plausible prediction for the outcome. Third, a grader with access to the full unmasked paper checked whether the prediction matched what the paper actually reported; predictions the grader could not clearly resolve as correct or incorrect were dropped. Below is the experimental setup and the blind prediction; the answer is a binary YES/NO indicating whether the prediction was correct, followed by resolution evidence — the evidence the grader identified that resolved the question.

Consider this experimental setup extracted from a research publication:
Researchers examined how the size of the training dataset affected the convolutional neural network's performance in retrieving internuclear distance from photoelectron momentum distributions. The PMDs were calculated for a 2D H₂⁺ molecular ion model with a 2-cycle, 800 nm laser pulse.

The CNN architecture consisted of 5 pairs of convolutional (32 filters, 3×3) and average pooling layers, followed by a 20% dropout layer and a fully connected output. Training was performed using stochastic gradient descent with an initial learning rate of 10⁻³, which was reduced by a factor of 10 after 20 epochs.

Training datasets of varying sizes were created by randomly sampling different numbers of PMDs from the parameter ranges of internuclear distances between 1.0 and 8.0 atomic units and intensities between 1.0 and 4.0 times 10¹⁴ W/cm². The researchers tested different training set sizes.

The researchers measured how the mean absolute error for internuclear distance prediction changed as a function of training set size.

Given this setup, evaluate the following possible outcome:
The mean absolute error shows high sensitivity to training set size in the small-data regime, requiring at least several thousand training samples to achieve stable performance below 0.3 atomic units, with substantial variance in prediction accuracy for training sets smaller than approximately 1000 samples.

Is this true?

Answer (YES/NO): NO